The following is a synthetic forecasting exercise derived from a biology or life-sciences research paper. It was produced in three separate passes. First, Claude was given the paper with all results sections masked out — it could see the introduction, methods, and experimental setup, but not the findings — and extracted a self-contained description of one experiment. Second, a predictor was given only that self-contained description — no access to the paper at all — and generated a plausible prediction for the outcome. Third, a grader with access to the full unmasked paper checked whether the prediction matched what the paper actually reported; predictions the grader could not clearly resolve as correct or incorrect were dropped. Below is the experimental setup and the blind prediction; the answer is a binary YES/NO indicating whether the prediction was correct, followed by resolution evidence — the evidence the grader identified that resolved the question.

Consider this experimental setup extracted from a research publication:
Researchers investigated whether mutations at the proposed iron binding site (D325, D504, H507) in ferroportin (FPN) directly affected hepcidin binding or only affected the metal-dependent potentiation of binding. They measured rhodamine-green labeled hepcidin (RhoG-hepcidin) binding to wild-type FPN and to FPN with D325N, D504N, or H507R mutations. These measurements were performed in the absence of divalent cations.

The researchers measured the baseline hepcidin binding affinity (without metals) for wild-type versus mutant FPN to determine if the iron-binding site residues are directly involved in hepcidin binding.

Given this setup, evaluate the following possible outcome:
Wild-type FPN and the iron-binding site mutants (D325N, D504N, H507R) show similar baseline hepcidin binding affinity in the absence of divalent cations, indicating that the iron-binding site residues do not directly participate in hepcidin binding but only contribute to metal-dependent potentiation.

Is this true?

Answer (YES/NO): YES